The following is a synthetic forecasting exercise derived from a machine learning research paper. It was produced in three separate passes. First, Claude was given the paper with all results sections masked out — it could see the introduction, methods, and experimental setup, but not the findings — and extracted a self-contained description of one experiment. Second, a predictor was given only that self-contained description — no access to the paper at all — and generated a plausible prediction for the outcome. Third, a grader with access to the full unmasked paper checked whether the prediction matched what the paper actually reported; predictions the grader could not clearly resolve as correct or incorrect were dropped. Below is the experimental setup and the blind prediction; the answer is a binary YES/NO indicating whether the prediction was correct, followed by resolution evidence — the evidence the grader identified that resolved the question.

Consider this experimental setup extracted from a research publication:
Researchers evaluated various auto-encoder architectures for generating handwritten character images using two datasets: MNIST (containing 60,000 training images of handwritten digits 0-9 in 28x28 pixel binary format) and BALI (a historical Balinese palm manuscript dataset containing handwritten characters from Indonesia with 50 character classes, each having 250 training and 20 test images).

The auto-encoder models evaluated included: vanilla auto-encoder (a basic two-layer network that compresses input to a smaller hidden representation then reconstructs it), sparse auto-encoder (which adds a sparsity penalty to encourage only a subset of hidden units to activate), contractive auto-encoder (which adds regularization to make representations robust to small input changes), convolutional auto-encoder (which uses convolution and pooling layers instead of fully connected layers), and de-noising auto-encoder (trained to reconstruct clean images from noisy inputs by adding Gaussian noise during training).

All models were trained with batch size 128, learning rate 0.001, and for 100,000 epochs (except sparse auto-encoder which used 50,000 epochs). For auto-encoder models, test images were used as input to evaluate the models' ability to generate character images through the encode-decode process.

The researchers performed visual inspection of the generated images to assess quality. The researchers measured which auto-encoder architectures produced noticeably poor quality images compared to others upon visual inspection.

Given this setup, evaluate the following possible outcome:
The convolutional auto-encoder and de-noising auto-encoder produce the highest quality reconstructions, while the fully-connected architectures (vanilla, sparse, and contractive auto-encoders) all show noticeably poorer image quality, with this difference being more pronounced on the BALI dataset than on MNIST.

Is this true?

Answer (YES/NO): NO